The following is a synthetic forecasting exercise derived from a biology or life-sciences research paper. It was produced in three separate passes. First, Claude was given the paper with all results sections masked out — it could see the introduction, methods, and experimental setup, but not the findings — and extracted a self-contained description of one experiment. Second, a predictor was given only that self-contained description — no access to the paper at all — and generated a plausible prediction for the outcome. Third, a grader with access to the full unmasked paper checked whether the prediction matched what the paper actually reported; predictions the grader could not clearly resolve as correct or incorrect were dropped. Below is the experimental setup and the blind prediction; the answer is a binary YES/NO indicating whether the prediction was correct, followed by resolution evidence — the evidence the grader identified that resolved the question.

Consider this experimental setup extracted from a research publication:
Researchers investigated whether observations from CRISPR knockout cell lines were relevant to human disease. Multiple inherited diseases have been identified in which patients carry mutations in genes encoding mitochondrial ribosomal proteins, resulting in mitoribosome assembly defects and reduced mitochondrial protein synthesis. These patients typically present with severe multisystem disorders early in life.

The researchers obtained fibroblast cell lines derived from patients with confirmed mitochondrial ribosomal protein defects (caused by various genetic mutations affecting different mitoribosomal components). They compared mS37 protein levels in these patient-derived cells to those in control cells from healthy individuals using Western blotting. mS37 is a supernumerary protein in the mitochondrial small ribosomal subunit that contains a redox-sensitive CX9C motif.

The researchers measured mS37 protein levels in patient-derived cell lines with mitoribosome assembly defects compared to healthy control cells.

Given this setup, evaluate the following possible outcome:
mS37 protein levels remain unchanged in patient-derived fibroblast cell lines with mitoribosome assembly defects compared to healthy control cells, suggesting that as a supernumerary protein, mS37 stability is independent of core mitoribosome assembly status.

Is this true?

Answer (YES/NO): NO